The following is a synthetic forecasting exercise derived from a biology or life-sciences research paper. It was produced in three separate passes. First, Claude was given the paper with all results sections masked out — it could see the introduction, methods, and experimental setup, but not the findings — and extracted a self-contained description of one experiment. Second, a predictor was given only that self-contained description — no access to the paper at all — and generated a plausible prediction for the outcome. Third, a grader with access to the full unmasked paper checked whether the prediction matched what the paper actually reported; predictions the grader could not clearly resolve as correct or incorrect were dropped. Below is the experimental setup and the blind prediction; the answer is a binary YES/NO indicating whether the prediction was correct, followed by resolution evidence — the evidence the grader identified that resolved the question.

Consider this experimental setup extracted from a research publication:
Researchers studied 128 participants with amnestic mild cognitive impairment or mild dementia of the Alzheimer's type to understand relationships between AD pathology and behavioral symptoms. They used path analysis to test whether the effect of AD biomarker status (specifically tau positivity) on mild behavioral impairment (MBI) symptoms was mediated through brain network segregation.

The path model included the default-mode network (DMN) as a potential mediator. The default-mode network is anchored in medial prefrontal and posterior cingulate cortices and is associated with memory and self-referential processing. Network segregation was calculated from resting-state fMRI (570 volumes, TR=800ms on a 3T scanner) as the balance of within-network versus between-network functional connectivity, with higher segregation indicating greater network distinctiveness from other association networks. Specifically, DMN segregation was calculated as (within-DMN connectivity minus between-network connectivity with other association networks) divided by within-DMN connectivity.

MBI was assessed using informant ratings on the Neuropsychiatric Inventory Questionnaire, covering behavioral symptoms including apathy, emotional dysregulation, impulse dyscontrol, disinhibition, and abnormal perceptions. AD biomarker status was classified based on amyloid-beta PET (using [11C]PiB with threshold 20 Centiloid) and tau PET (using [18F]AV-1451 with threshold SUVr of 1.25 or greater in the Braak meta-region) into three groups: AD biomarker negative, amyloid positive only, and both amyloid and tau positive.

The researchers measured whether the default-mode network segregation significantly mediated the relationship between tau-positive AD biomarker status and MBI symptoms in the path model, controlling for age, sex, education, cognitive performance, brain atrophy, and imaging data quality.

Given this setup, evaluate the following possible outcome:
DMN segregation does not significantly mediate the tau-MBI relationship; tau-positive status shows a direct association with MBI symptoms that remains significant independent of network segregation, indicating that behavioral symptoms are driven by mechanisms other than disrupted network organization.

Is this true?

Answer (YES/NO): NO